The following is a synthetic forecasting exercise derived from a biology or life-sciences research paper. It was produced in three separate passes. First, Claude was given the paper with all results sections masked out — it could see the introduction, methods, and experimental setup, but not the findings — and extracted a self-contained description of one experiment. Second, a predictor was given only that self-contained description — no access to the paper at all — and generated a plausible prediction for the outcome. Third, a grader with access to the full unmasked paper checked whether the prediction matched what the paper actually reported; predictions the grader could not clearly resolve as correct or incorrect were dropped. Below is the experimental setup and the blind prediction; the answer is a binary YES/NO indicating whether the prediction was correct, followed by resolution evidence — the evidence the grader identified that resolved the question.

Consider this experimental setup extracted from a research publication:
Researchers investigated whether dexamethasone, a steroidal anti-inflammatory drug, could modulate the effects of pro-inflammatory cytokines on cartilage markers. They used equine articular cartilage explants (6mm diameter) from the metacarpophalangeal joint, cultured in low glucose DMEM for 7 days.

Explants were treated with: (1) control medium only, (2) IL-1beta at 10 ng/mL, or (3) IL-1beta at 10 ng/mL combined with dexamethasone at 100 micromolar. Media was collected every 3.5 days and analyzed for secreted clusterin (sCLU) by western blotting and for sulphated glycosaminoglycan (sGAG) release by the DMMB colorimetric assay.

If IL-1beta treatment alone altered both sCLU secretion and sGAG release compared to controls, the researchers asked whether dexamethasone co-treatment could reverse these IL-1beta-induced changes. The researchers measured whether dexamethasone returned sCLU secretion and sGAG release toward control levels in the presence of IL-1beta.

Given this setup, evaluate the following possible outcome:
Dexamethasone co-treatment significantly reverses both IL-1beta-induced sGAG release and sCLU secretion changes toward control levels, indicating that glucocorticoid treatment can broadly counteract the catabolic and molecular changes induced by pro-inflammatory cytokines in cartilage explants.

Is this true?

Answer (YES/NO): NO